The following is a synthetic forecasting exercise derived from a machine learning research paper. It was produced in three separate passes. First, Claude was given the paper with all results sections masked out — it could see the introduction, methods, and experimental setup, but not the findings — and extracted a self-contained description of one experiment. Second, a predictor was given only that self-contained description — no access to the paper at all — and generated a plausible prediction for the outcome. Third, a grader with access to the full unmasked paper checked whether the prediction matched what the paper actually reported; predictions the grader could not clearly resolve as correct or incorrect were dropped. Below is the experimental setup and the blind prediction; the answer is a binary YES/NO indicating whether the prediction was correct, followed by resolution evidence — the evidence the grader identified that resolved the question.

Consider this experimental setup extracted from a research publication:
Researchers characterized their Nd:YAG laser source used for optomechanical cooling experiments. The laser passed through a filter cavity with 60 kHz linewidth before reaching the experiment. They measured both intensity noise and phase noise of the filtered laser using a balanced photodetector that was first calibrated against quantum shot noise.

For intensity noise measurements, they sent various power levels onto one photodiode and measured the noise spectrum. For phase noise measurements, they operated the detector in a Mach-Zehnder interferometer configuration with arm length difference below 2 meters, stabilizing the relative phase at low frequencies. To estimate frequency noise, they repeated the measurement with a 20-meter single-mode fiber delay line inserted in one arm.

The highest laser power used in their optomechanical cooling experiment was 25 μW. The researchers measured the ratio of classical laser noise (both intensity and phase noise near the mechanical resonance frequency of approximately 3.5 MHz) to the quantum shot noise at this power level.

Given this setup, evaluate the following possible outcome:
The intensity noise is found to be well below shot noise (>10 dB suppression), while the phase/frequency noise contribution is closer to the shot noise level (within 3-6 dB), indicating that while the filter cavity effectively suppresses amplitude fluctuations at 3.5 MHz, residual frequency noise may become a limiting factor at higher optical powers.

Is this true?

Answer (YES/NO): NO